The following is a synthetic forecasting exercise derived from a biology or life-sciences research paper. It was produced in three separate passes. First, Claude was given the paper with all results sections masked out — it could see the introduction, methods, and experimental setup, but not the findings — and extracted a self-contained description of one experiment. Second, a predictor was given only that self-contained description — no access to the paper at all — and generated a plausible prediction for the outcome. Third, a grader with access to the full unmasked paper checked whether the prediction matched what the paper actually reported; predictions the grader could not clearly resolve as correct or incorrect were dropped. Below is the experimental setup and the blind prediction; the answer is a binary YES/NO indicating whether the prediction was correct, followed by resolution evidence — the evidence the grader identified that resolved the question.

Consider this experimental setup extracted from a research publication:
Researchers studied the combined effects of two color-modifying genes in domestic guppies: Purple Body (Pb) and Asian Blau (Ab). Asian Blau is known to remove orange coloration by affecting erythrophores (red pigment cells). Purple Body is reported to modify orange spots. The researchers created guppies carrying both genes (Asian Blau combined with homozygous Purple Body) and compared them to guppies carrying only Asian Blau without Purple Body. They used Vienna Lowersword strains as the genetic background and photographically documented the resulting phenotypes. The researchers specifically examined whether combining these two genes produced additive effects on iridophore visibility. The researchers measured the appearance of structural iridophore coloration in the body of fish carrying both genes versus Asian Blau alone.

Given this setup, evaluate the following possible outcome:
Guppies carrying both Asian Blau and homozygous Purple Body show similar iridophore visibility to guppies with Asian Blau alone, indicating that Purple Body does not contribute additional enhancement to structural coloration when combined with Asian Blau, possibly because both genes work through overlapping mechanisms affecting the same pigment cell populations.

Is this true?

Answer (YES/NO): NO